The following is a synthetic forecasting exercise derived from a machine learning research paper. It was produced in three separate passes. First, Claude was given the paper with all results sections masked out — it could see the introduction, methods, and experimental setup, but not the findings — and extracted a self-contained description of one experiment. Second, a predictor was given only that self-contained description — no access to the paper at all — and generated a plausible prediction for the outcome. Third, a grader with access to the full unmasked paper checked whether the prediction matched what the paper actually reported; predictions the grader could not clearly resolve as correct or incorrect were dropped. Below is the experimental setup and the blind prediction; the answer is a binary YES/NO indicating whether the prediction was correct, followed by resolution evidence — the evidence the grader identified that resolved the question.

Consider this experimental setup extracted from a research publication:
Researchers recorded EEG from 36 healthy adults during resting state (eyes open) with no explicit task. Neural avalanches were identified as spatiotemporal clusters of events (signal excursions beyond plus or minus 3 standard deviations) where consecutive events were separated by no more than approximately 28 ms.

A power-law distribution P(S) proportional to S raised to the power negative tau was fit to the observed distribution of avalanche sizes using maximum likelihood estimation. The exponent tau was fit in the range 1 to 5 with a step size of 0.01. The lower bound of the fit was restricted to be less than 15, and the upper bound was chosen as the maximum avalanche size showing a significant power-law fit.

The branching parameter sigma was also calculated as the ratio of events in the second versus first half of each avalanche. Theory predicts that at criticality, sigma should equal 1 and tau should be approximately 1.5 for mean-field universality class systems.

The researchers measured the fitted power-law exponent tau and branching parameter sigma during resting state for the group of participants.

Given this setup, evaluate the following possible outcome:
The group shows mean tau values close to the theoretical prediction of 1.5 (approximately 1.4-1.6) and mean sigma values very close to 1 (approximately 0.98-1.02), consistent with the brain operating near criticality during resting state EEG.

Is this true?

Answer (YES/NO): NO